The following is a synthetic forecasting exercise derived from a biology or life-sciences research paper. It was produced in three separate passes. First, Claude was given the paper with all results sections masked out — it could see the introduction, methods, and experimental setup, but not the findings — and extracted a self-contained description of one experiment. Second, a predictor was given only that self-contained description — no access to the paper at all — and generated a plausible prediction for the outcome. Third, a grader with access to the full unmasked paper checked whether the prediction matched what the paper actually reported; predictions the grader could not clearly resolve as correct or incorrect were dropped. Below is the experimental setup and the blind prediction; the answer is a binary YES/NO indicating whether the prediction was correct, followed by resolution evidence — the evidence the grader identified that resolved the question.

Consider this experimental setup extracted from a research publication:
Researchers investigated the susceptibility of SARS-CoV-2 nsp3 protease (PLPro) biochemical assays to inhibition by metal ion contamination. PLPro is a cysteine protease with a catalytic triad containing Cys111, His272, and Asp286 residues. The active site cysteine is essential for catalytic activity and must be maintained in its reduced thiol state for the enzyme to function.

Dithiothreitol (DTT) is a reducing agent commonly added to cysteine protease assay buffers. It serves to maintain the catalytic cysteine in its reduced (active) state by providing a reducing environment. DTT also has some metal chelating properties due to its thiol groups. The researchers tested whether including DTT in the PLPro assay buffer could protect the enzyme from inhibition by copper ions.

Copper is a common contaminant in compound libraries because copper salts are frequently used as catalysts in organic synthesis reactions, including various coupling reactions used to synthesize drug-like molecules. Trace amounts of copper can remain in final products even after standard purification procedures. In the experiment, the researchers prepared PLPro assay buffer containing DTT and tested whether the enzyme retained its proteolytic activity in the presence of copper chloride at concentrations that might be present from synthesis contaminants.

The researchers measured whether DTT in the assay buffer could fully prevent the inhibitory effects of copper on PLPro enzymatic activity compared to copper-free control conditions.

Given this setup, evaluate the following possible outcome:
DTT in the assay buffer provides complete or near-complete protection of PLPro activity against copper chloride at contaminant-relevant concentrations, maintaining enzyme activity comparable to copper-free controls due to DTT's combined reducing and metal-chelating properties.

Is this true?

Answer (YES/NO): NO